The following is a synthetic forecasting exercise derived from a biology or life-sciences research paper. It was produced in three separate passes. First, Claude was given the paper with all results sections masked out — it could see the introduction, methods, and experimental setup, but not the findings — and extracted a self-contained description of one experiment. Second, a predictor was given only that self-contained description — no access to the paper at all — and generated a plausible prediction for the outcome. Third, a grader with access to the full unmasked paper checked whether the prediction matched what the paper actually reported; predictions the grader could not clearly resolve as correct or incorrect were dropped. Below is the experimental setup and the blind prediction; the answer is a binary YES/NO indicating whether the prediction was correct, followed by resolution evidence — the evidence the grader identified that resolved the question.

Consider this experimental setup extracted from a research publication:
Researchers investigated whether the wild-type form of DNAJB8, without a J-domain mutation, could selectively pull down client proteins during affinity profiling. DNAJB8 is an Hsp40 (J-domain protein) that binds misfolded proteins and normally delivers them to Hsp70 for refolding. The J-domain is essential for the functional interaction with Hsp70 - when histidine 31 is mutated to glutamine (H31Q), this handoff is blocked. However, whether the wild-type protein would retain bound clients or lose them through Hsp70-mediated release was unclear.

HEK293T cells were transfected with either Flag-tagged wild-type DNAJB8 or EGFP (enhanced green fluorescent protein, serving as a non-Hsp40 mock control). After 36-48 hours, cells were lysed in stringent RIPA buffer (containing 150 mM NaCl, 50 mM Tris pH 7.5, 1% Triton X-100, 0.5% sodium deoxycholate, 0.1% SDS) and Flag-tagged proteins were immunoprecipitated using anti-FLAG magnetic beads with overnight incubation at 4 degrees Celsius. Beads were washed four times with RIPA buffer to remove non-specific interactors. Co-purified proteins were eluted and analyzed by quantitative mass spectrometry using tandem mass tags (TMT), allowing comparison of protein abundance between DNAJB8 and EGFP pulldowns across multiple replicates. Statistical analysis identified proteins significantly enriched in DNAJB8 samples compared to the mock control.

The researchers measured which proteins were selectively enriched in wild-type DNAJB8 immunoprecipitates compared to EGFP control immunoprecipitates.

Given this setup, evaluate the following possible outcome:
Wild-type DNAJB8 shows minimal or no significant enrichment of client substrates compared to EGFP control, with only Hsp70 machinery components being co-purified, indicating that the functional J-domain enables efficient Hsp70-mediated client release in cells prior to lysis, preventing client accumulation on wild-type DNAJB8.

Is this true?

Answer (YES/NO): NO